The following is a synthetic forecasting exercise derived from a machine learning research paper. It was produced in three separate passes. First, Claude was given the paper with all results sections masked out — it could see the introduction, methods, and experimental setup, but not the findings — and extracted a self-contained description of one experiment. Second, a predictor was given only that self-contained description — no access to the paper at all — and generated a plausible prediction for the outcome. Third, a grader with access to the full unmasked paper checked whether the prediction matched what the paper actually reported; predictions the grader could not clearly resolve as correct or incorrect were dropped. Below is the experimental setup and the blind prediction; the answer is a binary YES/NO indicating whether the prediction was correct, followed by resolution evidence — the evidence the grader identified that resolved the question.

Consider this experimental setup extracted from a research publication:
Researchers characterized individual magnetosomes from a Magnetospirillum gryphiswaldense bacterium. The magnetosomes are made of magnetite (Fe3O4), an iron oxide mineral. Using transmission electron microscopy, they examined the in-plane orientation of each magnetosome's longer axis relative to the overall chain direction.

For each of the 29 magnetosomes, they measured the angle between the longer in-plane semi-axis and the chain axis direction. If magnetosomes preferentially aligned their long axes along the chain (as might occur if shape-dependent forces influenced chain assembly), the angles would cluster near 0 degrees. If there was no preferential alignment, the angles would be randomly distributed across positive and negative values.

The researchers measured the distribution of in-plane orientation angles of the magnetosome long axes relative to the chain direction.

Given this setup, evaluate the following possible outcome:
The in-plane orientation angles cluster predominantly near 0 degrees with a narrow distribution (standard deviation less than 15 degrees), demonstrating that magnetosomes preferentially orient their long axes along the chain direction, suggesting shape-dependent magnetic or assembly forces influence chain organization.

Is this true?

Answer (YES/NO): NO